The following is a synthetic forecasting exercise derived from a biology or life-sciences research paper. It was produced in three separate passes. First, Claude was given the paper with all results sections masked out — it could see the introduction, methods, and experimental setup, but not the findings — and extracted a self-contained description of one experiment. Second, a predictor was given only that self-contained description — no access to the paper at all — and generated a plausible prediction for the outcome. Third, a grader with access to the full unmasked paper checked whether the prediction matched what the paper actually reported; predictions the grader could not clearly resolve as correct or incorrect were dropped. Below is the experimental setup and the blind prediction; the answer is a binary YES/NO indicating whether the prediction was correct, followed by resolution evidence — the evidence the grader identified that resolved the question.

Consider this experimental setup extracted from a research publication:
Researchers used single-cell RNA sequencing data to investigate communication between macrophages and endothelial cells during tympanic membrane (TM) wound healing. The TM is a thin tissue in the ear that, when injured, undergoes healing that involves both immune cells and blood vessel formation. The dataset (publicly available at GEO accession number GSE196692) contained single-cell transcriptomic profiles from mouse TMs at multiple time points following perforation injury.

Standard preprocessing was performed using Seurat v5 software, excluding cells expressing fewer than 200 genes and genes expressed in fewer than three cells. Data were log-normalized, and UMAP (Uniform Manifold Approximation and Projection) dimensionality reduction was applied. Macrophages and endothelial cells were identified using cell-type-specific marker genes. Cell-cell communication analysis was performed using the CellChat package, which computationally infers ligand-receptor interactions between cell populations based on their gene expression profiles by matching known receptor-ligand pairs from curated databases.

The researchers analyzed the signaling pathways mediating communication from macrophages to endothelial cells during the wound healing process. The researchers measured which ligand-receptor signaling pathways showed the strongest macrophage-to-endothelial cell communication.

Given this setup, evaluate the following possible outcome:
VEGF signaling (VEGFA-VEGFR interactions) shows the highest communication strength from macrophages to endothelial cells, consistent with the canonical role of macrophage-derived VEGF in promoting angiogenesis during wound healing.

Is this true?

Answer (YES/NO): NO